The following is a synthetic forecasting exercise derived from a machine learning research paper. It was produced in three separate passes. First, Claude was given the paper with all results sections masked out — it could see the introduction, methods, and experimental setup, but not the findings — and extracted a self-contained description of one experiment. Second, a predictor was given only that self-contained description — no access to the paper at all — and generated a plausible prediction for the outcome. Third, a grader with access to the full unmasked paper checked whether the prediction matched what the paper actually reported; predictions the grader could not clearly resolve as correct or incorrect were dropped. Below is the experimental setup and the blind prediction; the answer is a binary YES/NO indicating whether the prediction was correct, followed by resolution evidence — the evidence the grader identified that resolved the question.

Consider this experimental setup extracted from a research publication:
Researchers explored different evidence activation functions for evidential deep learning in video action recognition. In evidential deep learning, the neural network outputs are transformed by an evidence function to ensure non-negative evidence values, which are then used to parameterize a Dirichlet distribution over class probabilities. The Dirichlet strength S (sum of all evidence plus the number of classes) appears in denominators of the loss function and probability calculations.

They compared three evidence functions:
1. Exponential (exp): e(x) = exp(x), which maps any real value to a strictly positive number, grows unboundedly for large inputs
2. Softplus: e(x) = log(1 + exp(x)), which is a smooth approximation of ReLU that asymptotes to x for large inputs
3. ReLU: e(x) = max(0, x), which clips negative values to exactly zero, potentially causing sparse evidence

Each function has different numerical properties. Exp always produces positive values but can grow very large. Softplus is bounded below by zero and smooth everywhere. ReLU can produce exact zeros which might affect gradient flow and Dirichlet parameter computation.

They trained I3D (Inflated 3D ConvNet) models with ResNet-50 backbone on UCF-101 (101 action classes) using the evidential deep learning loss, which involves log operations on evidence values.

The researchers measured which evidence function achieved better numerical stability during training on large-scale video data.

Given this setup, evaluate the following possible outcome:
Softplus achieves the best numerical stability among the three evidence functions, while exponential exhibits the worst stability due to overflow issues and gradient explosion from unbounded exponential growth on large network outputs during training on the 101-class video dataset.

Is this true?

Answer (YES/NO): NO